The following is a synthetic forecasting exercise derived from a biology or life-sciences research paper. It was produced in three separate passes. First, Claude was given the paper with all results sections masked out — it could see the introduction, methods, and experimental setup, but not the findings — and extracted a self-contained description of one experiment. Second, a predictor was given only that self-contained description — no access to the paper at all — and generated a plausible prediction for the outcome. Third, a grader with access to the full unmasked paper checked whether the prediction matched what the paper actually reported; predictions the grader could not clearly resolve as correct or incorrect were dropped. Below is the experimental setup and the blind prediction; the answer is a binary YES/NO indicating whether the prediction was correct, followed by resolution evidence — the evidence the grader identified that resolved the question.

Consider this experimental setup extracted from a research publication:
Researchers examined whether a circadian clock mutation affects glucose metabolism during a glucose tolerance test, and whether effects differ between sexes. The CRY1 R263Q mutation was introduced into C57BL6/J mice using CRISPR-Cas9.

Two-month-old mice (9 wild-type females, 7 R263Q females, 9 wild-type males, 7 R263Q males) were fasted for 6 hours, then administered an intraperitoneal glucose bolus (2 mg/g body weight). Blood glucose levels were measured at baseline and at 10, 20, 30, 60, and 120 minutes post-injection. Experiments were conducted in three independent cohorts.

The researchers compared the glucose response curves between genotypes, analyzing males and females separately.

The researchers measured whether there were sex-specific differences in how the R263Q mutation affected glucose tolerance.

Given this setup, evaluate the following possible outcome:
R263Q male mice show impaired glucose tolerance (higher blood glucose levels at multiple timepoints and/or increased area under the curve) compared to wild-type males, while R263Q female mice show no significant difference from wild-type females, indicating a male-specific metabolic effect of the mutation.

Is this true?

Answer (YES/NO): NO